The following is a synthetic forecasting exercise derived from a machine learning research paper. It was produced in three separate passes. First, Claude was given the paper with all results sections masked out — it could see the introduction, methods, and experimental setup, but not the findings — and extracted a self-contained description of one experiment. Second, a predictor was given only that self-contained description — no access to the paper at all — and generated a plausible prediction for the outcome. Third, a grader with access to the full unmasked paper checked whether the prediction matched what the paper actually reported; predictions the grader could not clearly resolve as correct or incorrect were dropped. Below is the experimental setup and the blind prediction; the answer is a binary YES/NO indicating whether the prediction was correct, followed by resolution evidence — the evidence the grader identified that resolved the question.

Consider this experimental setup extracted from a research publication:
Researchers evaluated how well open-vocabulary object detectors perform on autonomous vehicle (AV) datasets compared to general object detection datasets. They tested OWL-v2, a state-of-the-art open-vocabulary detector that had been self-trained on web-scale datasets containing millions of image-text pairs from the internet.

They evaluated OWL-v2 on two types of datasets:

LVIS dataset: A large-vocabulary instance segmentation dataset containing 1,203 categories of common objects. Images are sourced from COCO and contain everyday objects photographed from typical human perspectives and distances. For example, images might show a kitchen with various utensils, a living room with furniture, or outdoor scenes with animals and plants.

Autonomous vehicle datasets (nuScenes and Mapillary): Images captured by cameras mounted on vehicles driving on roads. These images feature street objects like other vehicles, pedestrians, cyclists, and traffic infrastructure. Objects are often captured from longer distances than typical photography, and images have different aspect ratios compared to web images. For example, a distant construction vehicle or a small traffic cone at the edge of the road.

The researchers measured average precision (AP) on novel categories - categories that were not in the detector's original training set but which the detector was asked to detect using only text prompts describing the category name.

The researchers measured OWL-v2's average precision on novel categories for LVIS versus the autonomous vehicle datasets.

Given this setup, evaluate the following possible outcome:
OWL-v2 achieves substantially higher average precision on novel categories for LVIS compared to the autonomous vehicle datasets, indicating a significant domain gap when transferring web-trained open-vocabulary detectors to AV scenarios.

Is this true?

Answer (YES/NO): YES